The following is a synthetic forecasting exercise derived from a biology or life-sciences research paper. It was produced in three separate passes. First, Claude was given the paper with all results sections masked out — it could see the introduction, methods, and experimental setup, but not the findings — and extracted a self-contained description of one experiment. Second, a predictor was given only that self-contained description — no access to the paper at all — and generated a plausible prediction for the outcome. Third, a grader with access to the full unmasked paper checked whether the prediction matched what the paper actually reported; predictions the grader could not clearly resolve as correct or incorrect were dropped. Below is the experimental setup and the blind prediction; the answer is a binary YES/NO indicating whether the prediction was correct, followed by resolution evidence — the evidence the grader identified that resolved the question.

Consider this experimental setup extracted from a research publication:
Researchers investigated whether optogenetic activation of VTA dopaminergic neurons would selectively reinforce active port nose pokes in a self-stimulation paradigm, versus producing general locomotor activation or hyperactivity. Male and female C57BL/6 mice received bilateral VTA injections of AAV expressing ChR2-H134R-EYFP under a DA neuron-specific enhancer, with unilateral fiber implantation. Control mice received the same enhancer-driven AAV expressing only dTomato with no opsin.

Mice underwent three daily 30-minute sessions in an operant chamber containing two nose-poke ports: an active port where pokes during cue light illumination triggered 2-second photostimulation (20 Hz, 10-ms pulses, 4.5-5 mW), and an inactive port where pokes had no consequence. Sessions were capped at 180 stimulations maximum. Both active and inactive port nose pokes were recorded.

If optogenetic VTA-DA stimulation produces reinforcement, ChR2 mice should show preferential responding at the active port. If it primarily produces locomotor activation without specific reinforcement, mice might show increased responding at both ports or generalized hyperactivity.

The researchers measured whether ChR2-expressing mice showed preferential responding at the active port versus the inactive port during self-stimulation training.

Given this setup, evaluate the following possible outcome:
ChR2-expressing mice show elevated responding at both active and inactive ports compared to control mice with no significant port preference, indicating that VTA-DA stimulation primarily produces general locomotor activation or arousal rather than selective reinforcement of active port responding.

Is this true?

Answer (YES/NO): NO